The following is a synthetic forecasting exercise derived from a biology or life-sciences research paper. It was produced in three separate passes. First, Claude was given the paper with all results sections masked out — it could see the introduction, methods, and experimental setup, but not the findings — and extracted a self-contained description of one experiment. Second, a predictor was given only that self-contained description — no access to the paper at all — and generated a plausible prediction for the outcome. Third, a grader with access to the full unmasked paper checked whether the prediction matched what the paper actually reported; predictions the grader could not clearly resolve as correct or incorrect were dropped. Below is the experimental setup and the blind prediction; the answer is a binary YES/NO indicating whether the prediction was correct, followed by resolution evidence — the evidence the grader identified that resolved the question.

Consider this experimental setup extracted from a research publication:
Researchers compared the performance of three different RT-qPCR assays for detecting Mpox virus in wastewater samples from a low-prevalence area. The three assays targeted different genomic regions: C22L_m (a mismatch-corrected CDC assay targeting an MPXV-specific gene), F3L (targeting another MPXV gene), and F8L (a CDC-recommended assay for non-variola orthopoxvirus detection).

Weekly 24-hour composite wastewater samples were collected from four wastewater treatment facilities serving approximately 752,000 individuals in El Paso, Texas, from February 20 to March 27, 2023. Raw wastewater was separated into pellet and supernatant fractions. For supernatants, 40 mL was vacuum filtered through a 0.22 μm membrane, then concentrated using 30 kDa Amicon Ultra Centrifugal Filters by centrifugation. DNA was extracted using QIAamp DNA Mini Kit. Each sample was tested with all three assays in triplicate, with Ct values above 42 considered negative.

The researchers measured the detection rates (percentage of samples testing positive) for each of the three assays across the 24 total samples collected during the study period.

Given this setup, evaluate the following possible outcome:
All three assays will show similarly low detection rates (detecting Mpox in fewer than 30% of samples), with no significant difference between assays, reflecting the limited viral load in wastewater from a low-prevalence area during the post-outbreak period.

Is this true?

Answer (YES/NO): NO